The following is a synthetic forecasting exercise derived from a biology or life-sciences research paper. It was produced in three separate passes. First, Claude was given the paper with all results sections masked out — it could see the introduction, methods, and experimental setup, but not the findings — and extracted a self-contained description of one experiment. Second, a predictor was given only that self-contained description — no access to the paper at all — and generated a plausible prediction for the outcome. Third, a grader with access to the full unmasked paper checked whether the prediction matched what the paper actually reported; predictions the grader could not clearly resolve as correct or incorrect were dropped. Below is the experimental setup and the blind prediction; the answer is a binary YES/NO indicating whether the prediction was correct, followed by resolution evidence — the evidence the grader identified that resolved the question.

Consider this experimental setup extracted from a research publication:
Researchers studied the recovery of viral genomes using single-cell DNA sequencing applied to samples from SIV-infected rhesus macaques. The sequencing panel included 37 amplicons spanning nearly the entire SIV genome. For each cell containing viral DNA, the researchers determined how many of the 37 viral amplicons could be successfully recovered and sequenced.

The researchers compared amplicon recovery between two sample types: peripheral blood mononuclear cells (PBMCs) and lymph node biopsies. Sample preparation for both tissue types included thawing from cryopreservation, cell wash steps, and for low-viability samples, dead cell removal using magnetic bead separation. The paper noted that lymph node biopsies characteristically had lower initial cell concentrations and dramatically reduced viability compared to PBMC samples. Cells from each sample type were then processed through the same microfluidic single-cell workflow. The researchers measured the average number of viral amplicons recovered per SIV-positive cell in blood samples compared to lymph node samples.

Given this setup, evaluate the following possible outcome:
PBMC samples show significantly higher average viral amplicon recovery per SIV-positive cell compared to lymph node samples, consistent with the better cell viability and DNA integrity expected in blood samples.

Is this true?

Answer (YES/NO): NO